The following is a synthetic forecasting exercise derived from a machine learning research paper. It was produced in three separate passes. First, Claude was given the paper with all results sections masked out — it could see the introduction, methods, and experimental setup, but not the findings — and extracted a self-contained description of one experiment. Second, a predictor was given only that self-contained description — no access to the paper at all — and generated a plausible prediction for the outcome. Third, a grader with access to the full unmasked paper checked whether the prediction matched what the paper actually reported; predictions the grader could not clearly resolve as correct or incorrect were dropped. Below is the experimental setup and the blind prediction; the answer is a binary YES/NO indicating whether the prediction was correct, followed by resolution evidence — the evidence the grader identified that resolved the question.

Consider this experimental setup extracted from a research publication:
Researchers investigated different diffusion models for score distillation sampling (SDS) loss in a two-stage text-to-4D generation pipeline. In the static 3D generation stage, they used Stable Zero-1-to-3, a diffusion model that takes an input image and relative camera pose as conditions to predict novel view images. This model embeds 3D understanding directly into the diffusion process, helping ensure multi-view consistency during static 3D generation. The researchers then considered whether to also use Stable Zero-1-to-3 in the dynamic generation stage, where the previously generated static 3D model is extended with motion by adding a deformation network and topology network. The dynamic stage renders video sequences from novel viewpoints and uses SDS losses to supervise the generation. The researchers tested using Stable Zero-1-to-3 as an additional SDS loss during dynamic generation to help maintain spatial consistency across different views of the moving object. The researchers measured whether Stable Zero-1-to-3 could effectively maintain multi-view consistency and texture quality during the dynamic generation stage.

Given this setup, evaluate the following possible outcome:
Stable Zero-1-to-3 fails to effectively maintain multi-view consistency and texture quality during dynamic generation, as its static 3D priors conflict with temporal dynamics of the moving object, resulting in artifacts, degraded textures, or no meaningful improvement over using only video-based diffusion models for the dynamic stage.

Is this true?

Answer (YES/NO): YES